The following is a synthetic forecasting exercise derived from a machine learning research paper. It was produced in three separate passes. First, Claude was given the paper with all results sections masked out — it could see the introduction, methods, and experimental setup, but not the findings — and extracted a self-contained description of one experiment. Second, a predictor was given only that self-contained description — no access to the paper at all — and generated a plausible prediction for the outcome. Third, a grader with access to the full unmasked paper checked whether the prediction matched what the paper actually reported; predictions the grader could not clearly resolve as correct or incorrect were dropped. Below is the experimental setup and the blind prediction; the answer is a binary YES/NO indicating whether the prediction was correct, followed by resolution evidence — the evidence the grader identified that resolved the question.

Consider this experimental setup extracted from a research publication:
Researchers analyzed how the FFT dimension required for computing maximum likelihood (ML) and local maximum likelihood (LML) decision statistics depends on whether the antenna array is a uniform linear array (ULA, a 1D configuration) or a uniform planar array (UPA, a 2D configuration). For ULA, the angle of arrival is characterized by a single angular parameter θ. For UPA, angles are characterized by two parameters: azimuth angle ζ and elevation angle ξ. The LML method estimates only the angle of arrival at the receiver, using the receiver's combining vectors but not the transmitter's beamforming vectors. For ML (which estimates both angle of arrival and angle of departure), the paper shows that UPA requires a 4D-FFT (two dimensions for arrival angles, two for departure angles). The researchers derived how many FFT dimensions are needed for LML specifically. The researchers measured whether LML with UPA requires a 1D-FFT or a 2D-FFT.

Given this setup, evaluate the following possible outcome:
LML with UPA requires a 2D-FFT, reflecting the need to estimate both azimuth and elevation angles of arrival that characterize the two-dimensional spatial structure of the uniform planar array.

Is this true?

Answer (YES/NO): YES